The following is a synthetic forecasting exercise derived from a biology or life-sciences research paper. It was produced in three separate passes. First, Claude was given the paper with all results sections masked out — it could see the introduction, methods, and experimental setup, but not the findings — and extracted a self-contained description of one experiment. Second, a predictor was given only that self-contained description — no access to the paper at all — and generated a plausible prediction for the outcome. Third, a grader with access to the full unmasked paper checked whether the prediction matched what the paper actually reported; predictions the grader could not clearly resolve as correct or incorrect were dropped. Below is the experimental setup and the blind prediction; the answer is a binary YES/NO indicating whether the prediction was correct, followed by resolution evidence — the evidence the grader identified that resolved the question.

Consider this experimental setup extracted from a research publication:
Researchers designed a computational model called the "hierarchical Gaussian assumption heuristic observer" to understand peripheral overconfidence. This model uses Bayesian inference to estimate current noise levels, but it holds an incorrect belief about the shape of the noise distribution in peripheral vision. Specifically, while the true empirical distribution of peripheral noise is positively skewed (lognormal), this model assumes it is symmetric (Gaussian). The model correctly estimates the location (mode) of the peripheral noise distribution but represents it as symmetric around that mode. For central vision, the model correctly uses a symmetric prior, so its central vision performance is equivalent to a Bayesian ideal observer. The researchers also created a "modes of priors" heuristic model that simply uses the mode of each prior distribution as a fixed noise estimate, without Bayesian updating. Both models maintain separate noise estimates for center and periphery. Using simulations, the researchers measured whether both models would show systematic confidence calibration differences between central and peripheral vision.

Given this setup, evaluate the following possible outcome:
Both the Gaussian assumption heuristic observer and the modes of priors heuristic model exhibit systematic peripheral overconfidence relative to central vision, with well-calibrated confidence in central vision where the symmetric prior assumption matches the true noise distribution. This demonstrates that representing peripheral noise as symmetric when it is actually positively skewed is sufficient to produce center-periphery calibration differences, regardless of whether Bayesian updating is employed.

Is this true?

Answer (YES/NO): YES